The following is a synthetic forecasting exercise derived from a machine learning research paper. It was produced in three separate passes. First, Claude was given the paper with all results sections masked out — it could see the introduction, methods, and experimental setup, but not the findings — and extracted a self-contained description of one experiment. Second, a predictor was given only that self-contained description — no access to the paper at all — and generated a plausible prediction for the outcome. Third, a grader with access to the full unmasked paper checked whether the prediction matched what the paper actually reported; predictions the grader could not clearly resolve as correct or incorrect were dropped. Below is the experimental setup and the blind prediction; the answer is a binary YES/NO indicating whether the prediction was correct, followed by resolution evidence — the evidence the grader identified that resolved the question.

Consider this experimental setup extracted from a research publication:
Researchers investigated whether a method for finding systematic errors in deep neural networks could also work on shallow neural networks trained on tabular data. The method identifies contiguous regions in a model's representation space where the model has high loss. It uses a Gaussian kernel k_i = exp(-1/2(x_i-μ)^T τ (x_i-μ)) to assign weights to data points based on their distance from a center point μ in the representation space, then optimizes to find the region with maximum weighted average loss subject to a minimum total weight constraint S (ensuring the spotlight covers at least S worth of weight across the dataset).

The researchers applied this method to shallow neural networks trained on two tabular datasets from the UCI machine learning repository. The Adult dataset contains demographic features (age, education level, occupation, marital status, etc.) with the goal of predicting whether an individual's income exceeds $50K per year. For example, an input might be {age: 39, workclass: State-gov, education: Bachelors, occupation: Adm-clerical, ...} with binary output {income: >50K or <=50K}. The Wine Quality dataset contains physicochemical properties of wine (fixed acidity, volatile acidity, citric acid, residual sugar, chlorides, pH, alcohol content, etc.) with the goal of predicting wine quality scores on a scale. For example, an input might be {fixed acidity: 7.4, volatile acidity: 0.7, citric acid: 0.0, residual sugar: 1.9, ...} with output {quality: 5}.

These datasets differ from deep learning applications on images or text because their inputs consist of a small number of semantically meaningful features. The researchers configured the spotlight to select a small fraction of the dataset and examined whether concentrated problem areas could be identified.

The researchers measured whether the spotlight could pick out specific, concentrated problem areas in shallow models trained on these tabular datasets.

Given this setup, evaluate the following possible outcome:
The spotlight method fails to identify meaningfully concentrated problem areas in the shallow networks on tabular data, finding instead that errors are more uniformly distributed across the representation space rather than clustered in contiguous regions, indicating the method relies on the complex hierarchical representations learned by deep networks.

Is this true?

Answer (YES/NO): YES